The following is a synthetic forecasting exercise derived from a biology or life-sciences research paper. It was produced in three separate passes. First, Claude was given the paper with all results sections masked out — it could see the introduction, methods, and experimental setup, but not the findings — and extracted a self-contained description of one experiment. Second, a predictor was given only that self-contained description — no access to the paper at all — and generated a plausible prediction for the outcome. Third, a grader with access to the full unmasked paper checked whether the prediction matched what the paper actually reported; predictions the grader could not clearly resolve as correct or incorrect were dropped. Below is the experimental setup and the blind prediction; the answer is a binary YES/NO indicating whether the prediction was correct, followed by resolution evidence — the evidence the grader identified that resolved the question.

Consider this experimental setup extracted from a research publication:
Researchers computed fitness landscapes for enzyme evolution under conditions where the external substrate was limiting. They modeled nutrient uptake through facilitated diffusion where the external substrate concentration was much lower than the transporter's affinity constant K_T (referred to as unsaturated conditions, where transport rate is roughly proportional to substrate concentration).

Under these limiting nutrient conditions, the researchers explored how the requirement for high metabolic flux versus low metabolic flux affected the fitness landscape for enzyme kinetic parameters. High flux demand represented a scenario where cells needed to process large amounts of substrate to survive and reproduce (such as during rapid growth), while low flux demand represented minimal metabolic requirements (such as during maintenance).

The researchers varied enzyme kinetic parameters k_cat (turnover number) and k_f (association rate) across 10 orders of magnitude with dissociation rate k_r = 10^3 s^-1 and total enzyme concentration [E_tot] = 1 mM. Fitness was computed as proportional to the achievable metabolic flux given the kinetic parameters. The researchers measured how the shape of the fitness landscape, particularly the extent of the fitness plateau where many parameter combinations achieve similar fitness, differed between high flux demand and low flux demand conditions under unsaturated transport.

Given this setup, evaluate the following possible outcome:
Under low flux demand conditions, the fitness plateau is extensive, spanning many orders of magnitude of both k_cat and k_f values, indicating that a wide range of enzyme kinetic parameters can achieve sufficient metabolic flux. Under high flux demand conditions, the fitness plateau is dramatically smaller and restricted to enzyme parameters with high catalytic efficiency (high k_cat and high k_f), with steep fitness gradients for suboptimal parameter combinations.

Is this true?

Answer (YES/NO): YES